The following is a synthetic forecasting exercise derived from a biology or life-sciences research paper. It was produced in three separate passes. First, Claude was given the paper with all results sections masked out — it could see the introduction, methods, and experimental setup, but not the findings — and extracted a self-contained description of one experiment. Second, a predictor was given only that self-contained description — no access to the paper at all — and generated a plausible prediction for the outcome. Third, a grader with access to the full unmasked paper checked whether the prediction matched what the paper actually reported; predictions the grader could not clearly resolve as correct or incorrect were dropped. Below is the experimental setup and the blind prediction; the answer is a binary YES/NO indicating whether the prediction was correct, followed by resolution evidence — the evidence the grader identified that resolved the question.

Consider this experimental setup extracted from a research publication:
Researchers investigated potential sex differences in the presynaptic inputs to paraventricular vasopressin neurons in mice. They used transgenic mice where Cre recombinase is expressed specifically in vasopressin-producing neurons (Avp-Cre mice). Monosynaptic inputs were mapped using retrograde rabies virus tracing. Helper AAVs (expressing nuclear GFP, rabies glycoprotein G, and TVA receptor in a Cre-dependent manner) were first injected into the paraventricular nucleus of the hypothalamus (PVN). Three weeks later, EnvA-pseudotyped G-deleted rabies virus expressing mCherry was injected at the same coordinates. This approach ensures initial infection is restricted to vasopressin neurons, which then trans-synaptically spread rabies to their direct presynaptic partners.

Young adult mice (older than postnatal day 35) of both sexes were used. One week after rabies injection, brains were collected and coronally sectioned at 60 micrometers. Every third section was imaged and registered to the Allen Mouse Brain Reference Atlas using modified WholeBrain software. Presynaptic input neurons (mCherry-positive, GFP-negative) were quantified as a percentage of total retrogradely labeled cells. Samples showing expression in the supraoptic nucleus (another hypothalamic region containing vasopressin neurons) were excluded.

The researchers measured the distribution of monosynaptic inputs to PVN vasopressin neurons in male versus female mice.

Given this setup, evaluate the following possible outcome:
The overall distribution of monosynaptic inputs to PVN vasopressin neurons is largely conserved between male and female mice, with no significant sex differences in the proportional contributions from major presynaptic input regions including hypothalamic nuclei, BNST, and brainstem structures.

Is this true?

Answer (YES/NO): YES